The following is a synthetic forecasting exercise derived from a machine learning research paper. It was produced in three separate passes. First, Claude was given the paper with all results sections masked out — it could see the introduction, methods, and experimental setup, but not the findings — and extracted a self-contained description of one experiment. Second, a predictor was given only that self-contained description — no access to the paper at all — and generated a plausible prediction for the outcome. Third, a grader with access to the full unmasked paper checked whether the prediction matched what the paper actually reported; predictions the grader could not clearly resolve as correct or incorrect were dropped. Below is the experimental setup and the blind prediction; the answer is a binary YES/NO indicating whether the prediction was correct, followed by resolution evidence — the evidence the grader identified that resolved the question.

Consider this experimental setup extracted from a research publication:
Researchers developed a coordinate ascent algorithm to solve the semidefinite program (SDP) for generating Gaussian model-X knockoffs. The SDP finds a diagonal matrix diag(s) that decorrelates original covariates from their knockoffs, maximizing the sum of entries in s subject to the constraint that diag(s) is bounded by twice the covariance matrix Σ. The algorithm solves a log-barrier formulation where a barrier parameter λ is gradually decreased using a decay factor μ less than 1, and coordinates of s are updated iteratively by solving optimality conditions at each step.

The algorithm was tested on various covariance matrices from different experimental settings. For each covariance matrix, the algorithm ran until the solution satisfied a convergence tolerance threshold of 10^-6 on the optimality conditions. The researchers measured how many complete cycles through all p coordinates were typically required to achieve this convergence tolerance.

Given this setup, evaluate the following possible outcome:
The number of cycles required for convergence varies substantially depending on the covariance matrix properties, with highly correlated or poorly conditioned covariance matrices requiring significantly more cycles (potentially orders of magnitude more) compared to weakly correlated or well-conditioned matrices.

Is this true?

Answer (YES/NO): NO